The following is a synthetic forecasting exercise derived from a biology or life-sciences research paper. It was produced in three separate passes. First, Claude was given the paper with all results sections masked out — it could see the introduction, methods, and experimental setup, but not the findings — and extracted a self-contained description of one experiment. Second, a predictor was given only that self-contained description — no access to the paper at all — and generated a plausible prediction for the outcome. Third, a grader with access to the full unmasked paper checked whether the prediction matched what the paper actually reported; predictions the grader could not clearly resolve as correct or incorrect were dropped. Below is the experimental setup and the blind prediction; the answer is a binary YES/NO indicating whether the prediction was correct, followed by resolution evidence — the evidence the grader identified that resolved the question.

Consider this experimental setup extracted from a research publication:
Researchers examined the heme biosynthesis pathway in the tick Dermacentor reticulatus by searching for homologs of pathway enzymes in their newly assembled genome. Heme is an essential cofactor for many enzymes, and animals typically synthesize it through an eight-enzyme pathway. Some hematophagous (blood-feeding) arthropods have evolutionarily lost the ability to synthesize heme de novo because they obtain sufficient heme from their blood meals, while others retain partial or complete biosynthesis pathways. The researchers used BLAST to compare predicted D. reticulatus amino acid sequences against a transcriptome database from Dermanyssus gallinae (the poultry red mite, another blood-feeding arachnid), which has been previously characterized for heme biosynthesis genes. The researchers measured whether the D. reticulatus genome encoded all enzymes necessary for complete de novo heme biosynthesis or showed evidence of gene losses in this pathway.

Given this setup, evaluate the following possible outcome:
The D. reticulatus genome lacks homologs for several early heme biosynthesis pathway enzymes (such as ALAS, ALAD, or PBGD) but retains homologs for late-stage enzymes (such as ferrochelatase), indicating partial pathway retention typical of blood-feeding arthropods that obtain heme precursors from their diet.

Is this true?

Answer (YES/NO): YES